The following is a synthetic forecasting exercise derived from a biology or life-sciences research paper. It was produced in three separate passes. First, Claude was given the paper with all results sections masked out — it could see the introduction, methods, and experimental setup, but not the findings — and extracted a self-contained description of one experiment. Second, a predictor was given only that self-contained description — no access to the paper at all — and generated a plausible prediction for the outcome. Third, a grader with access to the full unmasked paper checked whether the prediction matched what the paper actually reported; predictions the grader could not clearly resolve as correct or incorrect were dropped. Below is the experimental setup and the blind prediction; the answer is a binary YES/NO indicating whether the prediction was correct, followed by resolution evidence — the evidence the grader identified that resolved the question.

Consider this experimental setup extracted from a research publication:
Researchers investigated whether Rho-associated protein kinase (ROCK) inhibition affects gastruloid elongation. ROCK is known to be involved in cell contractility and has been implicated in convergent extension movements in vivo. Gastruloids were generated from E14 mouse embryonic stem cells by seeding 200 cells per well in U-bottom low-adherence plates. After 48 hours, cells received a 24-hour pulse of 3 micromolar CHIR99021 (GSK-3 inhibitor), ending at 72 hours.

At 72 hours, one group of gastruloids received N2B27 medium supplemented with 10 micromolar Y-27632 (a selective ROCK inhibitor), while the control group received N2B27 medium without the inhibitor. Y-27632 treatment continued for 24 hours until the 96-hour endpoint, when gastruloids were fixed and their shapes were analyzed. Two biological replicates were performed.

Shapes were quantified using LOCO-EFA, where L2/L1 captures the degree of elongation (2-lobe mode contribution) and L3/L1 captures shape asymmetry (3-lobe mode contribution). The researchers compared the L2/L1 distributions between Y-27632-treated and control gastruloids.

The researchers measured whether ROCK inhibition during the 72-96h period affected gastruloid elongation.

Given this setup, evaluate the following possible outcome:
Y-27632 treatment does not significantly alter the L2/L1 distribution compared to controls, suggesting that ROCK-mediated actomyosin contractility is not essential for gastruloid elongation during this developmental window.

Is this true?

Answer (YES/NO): NO